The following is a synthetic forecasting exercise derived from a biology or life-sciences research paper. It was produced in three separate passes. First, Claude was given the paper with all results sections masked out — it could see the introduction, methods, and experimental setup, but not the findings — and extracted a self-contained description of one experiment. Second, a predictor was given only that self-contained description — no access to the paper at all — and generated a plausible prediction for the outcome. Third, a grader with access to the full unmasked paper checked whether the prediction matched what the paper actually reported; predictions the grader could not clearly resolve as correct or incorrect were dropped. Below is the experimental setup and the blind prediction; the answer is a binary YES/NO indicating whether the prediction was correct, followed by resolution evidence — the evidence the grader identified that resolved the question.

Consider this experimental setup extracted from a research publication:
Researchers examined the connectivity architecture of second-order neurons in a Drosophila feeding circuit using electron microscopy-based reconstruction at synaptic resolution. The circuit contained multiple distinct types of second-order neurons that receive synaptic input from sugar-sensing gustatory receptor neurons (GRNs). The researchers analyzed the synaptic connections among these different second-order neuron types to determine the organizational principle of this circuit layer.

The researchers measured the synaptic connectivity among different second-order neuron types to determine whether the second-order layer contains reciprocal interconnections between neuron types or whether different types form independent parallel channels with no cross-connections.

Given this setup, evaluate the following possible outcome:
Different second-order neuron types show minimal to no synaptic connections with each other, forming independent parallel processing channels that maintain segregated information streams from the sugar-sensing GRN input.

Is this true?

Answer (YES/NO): NO